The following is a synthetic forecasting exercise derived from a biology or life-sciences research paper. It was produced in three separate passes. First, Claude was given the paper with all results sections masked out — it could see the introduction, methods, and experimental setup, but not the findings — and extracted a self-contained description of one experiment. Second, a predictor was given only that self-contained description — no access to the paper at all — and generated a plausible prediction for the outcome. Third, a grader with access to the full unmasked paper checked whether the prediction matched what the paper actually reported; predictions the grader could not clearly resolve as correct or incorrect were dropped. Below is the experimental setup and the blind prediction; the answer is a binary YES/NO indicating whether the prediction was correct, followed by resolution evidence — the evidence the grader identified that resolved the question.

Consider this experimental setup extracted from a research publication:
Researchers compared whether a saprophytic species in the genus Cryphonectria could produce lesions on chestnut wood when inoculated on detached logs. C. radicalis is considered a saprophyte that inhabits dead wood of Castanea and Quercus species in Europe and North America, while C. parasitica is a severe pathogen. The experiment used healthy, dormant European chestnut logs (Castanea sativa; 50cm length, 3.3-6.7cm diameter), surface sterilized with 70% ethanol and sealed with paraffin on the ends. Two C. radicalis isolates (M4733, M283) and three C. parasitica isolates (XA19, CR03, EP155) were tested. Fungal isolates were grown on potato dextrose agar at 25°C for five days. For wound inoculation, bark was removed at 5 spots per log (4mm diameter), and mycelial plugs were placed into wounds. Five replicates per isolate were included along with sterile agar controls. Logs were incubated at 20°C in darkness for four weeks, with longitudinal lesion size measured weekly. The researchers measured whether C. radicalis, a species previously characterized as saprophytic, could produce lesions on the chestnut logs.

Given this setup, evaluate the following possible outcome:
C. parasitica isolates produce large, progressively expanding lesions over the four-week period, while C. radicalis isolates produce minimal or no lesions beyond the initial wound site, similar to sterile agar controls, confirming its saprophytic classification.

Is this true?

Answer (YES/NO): NO